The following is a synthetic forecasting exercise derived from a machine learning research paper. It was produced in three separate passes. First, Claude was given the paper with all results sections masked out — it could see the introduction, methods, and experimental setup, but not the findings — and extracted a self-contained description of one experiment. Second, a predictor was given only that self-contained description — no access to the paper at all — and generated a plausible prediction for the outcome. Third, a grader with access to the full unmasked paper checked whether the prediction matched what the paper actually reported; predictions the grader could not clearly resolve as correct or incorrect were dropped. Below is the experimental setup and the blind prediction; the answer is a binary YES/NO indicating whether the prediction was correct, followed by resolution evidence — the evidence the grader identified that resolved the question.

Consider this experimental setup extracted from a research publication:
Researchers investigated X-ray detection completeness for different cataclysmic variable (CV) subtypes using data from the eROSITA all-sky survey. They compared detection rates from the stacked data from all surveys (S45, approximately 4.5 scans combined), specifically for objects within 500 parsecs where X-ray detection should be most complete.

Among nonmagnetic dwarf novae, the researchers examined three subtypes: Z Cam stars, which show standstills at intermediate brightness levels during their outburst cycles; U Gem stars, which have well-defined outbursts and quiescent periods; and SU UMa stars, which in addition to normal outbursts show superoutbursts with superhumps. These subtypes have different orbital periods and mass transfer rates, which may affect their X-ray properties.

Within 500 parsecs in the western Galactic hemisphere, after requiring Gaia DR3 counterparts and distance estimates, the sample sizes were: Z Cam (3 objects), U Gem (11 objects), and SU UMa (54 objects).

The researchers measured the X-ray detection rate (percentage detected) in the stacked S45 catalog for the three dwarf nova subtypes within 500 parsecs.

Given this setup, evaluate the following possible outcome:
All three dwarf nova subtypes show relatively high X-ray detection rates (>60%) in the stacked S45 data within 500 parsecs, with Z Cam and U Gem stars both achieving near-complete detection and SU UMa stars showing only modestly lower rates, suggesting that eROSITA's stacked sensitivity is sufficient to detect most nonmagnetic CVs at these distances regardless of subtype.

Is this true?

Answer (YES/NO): YES